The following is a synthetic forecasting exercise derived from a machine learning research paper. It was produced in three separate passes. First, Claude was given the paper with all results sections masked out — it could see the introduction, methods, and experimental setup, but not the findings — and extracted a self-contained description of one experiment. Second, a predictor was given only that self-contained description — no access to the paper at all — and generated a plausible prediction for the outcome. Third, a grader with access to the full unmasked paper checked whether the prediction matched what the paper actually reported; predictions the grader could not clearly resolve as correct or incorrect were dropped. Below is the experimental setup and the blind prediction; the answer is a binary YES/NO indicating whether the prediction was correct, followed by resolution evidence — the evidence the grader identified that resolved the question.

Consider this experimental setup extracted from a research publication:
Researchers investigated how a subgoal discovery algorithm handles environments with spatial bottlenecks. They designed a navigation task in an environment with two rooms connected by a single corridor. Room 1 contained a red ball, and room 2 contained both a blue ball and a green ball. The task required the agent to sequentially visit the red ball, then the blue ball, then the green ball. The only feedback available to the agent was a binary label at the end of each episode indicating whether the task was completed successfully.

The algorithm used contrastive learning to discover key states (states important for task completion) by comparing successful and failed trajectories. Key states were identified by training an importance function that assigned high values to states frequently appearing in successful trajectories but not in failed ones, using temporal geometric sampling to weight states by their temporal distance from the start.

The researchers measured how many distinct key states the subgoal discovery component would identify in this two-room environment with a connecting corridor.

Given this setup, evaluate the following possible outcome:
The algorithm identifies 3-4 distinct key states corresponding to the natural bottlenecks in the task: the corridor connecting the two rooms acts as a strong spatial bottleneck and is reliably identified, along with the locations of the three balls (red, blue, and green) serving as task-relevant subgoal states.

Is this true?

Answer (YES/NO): YES